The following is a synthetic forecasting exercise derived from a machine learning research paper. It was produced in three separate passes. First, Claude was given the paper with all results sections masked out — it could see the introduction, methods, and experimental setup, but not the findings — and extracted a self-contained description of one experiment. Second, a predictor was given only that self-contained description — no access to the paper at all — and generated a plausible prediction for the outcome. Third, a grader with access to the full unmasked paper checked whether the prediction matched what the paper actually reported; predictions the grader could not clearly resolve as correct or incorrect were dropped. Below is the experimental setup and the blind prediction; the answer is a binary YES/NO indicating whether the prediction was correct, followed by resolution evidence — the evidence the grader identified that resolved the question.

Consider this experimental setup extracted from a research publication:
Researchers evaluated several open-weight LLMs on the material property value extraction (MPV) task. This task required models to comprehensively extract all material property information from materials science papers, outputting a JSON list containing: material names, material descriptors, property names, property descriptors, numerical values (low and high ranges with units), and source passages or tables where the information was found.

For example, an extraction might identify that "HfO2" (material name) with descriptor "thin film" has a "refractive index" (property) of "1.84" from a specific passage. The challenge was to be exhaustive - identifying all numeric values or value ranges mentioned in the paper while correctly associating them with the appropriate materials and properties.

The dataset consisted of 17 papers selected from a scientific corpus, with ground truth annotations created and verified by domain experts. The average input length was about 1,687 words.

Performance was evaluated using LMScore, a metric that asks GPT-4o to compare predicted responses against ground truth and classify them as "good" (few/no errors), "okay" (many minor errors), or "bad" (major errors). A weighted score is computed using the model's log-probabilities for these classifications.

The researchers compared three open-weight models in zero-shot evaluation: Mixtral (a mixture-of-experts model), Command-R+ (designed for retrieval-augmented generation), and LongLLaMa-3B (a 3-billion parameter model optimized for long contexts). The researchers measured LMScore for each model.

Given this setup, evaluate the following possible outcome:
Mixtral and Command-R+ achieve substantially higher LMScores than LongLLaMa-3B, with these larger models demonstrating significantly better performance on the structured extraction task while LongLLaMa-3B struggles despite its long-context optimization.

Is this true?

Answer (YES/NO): YES